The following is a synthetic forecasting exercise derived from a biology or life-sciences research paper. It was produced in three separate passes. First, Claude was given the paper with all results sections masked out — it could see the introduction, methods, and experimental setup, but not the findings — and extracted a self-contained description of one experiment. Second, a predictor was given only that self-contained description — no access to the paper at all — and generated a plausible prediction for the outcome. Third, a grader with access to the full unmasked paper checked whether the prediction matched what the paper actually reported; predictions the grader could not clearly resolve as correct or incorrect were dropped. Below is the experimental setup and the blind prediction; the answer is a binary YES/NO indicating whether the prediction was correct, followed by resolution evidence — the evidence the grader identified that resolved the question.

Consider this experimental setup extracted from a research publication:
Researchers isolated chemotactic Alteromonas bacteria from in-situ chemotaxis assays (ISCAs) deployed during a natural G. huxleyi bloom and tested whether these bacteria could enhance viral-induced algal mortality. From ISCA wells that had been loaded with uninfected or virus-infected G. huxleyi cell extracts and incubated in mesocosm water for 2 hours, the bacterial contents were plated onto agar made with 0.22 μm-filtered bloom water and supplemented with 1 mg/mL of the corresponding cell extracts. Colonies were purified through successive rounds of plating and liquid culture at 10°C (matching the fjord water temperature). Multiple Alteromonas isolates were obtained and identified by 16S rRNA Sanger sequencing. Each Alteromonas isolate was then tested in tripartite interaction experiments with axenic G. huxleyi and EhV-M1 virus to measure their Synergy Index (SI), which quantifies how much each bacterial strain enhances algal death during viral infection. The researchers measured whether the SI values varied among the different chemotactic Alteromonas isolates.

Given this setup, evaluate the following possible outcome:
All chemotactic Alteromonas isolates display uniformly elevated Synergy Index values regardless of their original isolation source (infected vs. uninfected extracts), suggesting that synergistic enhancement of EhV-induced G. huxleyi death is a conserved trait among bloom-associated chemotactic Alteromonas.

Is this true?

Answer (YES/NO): NO